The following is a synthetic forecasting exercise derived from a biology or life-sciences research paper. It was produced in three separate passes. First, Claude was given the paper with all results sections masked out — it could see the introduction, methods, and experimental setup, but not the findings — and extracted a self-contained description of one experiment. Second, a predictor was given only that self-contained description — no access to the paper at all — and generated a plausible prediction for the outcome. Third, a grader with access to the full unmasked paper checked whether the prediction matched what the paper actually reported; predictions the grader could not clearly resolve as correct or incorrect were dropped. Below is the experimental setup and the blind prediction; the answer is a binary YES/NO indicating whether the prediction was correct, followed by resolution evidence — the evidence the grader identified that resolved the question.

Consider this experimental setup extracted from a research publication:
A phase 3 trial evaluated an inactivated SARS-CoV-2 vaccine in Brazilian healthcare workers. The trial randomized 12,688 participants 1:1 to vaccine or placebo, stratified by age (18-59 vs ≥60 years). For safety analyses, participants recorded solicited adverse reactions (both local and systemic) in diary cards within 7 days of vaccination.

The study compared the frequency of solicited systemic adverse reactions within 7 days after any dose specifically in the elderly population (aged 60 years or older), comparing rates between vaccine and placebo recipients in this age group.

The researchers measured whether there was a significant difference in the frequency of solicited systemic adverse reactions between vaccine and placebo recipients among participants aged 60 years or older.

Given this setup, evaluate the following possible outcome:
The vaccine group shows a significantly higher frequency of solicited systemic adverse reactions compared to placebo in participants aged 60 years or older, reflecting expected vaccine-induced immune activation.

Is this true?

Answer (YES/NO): NO